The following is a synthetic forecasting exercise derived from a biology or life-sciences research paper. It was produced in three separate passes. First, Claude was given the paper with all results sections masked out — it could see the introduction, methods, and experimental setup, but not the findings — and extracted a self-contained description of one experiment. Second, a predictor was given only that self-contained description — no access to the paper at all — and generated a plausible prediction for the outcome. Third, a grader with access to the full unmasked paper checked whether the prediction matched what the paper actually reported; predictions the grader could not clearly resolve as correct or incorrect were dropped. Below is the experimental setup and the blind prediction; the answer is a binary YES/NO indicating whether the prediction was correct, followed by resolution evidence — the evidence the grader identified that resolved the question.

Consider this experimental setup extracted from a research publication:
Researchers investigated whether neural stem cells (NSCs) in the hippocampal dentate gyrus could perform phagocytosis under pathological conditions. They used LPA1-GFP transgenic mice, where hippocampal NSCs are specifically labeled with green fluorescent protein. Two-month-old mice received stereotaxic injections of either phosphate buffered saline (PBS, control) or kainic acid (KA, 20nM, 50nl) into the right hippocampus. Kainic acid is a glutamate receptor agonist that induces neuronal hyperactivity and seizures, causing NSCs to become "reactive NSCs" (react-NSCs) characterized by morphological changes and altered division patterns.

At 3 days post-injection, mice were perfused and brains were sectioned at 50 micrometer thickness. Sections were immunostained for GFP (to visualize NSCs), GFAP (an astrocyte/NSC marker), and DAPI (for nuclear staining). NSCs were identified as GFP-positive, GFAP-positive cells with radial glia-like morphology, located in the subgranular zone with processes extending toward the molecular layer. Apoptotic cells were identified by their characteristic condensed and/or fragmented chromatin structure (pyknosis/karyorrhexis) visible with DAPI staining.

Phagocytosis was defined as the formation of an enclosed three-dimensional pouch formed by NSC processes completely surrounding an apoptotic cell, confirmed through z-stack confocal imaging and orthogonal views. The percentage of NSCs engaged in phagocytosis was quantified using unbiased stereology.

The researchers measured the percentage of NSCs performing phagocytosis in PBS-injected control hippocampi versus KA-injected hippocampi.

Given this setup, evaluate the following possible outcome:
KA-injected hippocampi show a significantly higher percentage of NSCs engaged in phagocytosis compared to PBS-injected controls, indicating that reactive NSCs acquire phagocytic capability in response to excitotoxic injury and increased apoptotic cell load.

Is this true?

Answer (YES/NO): YES